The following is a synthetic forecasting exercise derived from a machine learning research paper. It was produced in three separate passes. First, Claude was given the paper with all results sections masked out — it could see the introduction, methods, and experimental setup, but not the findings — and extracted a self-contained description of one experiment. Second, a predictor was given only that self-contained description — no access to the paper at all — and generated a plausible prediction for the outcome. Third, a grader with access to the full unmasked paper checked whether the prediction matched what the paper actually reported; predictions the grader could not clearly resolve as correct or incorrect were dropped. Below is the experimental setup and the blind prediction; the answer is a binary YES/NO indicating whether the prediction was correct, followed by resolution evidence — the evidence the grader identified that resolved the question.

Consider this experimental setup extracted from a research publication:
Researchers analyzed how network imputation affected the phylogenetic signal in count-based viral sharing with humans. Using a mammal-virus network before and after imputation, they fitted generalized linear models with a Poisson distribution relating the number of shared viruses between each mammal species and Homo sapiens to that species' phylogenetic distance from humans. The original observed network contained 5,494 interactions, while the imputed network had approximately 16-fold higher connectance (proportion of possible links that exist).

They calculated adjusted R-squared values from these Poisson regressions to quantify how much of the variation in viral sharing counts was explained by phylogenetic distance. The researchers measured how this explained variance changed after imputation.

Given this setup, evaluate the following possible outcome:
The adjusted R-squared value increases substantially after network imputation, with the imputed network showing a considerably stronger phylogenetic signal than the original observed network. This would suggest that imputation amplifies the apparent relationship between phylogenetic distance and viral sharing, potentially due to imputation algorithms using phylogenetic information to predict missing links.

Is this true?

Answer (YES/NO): NO